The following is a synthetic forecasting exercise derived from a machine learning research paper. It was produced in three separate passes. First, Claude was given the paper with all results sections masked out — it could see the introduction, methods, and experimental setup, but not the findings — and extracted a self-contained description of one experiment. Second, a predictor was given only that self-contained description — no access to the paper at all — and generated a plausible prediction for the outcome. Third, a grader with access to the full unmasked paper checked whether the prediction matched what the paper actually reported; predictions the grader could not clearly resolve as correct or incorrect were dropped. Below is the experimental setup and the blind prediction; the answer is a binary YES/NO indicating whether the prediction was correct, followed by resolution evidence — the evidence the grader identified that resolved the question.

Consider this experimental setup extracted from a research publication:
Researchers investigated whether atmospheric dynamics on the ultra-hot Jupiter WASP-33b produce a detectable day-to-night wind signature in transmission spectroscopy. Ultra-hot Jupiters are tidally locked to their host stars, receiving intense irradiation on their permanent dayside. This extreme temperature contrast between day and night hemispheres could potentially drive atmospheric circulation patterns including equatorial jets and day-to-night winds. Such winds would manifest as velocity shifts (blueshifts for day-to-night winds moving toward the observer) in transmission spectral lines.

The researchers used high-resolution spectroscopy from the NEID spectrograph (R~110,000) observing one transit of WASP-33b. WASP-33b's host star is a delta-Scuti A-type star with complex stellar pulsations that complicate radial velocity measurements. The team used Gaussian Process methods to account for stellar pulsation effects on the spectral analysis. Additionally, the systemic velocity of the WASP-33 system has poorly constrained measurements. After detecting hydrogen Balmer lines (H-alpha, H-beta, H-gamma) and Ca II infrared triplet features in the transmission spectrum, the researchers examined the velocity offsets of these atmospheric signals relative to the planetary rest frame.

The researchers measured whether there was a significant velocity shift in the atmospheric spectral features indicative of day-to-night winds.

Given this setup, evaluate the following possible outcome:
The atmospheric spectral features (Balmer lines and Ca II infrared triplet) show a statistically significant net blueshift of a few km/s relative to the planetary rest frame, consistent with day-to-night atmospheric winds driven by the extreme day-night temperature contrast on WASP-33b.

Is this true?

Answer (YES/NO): NO